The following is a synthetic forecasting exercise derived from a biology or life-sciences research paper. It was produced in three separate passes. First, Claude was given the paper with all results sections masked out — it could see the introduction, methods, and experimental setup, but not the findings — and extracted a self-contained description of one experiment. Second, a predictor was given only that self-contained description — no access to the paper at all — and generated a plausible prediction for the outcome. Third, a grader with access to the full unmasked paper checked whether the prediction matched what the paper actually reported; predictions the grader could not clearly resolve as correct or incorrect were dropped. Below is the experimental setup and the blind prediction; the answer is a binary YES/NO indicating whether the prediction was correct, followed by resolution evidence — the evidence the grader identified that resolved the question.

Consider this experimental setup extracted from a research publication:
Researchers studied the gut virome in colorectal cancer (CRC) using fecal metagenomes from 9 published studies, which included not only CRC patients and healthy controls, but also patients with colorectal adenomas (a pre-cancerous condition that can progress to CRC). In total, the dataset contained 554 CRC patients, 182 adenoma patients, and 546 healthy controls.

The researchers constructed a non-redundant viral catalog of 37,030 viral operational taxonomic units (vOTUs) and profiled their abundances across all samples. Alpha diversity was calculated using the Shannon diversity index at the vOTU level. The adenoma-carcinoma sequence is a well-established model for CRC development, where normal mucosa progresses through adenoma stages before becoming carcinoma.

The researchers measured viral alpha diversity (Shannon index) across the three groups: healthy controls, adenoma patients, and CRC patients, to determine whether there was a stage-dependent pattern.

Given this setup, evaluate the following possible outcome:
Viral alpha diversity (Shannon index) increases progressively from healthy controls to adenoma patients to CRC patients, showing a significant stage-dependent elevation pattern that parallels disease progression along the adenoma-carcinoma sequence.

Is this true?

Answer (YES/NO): NO